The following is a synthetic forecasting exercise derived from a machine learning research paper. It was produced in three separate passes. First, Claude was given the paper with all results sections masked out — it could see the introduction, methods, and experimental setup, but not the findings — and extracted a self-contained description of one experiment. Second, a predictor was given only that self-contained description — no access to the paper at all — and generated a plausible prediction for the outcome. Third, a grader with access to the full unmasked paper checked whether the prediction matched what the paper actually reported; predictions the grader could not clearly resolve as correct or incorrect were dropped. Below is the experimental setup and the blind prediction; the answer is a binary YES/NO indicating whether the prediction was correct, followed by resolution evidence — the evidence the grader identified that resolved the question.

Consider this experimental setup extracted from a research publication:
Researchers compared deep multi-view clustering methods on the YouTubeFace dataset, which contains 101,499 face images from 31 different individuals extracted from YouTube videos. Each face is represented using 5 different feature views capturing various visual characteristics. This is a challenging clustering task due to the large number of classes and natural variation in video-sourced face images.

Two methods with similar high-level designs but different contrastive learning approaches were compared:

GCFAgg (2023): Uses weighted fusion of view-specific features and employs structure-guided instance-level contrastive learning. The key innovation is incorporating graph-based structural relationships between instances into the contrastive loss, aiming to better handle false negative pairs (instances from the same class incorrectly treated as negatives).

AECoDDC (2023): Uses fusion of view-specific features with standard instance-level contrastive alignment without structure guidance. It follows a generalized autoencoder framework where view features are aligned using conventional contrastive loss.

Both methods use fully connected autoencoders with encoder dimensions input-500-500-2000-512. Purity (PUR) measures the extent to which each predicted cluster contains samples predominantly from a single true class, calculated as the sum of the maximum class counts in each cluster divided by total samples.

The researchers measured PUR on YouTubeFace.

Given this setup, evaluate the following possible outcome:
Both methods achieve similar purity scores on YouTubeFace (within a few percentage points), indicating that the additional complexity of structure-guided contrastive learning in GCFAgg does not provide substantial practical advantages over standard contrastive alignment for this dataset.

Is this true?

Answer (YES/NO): NO